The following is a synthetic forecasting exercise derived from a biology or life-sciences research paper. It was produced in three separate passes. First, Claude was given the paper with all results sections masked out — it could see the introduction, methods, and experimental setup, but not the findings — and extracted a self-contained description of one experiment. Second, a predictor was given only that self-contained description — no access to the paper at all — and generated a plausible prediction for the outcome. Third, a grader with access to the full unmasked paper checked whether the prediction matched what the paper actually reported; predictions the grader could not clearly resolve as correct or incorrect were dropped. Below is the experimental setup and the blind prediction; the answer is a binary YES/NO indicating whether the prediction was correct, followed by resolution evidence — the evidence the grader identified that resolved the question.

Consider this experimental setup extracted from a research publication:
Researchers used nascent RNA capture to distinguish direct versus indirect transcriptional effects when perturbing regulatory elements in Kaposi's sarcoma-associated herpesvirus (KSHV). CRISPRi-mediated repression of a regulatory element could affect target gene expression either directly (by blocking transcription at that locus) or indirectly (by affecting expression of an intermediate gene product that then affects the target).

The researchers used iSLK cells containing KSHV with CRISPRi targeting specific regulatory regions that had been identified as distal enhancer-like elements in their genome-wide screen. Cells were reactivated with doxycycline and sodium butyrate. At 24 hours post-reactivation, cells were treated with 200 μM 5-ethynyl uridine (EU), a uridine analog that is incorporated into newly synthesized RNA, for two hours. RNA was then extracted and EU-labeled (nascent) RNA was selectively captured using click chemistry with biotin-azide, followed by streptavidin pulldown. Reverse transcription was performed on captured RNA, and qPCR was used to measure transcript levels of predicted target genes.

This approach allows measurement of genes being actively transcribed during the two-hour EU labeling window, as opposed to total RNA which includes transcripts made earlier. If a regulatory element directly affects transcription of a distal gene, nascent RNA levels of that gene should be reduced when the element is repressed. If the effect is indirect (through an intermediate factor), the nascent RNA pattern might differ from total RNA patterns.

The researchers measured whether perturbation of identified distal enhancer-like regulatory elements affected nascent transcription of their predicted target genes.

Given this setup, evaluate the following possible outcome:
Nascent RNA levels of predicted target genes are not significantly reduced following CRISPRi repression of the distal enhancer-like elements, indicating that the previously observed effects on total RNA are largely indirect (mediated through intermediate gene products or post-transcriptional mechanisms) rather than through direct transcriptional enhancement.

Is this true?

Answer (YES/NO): NO